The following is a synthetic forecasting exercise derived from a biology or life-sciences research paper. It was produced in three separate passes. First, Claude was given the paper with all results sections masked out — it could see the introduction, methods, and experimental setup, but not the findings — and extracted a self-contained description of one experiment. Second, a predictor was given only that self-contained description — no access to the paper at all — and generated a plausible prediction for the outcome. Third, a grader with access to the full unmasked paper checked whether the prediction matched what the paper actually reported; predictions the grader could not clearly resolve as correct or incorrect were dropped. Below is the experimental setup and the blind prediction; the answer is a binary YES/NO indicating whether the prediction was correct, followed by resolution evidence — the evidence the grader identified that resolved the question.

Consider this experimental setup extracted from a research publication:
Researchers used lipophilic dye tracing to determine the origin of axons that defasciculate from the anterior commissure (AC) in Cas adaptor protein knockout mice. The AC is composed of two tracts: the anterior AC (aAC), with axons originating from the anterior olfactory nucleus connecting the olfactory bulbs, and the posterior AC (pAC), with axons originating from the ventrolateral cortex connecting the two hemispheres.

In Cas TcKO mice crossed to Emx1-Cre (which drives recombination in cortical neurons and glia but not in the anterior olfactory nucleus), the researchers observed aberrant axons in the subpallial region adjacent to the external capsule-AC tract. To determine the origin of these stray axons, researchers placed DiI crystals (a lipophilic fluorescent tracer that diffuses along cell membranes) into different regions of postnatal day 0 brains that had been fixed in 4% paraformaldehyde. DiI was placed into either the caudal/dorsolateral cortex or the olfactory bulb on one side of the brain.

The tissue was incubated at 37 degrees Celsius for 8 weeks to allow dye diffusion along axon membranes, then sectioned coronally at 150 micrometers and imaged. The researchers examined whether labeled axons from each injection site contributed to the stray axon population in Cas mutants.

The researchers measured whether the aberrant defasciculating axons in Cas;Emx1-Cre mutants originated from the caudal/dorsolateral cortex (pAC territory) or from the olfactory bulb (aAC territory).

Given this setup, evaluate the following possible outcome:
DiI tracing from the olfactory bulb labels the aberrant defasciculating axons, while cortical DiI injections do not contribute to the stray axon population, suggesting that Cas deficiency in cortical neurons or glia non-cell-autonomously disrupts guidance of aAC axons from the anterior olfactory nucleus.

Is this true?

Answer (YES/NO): NO